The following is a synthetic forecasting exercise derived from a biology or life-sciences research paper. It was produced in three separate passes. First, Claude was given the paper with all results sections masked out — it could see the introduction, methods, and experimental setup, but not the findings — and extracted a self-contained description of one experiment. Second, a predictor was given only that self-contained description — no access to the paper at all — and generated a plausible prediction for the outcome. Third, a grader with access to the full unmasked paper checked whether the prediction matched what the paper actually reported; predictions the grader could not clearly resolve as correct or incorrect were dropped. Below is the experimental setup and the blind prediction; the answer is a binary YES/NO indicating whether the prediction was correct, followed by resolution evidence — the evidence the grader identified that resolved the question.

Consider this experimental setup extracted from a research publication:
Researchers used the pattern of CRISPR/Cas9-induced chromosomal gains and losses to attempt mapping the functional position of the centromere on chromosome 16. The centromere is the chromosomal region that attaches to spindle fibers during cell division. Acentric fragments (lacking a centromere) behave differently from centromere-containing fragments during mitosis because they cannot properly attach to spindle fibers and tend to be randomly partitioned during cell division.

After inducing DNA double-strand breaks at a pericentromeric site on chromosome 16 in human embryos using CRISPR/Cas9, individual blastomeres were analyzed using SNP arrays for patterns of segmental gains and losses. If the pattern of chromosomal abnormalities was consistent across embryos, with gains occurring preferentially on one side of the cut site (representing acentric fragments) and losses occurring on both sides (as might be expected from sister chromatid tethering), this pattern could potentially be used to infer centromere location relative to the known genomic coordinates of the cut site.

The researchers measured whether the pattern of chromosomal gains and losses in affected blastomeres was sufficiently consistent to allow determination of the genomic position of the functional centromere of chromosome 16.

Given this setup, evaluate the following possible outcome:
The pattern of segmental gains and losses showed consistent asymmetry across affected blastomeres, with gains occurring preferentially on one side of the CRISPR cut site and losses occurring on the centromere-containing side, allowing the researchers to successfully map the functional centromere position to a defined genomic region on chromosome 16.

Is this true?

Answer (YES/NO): YES